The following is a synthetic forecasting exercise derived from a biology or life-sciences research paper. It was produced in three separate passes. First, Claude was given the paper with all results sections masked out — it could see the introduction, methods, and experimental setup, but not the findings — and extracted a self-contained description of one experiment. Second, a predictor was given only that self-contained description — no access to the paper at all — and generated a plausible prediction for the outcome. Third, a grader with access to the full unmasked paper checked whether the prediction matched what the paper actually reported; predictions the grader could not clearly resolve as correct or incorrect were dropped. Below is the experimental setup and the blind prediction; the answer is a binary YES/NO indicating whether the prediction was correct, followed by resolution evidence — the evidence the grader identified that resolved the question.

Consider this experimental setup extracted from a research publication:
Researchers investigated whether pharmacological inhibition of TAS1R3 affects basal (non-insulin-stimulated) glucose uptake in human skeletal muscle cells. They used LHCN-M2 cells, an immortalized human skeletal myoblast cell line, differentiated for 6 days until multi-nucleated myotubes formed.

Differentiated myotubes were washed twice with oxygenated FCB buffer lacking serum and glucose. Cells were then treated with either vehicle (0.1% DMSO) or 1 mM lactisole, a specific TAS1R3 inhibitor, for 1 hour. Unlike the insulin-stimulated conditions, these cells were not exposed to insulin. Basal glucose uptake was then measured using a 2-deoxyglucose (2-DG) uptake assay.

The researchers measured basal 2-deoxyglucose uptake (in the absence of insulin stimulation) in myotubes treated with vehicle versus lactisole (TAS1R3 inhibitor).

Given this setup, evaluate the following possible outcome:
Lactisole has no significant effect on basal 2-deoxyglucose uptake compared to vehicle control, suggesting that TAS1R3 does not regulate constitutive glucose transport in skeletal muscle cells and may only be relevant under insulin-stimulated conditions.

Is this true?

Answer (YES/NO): NO